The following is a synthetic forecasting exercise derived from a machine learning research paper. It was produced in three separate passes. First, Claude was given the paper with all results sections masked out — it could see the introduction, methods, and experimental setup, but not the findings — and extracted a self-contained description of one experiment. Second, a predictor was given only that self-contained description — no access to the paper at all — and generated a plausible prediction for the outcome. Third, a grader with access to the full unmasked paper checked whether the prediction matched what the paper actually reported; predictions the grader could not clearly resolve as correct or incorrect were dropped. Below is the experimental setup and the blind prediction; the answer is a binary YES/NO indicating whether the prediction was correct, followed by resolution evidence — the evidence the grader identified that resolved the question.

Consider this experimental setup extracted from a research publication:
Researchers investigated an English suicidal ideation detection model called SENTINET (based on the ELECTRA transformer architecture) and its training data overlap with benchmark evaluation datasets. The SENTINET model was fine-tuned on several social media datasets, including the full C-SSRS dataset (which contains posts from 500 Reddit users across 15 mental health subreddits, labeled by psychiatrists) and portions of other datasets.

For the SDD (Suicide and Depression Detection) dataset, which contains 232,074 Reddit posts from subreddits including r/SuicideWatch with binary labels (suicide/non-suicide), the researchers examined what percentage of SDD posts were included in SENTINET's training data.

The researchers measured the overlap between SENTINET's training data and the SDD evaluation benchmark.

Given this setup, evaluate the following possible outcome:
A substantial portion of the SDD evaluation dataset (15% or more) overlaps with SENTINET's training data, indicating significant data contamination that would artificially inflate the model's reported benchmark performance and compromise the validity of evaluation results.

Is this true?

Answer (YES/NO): NO